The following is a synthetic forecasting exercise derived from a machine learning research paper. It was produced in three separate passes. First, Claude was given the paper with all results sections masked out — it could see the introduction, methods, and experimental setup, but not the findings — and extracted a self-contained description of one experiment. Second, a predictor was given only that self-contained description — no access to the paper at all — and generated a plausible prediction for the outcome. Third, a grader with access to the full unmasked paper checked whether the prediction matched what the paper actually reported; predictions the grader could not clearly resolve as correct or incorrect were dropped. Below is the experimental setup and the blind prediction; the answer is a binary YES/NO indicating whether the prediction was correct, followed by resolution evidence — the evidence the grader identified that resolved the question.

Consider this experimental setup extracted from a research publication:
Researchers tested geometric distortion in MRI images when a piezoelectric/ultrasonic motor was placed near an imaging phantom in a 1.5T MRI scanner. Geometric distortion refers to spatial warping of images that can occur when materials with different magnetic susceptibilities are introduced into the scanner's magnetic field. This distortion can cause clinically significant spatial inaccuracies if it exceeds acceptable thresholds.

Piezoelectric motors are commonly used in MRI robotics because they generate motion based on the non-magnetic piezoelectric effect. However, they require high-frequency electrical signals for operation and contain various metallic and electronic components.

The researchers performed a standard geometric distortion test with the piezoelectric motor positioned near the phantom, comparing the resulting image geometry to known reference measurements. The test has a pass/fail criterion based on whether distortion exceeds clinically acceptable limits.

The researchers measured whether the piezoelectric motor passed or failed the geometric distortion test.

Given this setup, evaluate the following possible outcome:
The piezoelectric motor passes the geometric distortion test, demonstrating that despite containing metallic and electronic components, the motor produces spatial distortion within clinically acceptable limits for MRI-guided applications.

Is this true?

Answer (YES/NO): NO